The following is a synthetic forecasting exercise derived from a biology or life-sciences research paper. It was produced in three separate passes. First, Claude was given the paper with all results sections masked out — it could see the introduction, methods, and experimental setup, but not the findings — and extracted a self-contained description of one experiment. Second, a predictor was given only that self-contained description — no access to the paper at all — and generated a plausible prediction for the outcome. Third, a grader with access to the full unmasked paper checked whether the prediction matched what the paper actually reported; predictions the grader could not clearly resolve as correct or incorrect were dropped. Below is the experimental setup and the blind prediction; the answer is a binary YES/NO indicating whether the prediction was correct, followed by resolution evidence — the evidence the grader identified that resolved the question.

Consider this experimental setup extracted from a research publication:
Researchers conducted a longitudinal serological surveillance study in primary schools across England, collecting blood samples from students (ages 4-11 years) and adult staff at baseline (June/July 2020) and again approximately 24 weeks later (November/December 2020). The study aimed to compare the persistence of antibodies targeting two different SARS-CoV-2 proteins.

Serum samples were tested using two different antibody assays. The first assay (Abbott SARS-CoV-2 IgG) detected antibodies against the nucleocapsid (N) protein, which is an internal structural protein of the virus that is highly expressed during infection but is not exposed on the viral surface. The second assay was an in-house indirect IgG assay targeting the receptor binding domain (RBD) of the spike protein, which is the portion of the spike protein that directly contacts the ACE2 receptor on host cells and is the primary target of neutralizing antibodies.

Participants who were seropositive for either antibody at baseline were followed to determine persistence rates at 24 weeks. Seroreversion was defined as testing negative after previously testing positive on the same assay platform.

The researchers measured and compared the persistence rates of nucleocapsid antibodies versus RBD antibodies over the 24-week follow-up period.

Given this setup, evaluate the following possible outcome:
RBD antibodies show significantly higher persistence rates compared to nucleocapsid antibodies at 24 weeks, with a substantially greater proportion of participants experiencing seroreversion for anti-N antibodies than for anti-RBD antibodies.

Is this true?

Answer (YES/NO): YES